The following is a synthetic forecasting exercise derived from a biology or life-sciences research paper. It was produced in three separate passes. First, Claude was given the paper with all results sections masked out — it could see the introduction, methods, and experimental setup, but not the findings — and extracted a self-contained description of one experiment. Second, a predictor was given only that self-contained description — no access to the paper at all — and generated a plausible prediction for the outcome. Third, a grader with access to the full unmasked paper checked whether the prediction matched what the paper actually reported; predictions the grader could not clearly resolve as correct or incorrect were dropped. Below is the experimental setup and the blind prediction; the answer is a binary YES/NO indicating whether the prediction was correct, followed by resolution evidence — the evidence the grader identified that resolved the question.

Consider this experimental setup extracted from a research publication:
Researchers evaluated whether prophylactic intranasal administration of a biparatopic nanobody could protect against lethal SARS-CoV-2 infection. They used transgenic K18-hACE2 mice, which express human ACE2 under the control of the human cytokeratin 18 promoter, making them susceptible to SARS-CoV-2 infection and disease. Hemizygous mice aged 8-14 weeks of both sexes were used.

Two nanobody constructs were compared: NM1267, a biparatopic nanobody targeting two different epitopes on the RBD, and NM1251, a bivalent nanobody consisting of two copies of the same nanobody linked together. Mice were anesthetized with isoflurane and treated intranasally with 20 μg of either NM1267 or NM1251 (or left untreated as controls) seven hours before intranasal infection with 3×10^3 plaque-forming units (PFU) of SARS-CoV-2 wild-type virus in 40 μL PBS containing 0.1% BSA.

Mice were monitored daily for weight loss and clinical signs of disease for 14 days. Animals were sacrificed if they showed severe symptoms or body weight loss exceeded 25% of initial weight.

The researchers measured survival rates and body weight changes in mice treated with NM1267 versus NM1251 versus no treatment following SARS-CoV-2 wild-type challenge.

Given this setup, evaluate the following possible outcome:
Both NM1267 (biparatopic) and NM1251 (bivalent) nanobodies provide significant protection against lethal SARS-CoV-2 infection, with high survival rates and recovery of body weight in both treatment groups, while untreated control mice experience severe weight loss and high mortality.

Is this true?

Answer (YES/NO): NO